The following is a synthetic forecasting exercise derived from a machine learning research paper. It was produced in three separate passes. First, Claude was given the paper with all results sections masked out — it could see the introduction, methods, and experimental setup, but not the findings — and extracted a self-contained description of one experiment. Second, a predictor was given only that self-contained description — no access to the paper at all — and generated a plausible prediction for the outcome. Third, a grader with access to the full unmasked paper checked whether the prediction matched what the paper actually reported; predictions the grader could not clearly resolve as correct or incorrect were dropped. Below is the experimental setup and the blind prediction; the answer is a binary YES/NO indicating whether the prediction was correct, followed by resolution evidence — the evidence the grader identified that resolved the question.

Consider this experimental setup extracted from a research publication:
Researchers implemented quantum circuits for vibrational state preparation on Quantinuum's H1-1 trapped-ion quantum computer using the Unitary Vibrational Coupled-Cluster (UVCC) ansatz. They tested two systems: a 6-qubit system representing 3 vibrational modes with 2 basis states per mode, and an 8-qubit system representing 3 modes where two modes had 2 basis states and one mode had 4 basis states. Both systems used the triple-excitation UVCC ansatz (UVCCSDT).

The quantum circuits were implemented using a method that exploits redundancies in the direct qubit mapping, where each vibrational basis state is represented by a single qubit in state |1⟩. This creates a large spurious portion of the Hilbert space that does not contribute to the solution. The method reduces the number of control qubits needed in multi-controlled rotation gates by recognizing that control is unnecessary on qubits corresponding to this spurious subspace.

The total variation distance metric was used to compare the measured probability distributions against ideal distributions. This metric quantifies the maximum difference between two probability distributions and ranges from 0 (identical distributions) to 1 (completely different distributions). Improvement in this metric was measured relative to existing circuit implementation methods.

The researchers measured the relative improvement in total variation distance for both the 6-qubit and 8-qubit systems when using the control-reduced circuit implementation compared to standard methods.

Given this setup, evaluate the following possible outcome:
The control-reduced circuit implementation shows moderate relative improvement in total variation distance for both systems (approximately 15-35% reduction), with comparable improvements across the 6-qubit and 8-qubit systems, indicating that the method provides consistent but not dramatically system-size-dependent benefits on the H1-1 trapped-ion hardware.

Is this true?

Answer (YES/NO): NO